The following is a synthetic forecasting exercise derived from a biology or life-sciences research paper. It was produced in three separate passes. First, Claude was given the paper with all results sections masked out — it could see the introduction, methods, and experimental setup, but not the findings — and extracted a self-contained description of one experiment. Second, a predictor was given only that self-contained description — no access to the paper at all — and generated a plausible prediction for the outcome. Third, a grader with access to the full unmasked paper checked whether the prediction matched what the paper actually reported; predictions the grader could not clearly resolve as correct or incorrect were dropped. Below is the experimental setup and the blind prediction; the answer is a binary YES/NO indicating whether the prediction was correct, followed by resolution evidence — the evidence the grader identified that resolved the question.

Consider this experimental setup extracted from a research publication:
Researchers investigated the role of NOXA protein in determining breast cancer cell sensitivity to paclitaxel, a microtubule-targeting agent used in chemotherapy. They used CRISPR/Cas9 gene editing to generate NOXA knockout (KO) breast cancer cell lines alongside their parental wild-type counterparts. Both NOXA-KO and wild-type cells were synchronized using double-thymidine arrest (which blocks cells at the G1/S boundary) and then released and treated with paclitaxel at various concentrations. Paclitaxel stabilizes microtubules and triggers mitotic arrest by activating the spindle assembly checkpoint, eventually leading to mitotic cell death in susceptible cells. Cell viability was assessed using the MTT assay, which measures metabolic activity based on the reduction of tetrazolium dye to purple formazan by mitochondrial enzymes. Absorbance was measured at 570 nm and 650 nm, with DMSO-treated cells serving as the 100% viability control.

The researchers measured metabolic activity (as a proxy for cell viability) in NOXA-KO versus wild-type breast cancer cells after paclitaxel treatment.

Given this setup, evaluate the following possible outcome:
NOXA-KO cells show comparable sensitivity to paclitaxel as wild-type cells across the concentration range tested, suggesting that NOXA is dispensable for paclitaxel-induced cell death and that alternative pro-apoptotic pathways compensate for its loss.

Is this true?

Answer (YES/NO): NO